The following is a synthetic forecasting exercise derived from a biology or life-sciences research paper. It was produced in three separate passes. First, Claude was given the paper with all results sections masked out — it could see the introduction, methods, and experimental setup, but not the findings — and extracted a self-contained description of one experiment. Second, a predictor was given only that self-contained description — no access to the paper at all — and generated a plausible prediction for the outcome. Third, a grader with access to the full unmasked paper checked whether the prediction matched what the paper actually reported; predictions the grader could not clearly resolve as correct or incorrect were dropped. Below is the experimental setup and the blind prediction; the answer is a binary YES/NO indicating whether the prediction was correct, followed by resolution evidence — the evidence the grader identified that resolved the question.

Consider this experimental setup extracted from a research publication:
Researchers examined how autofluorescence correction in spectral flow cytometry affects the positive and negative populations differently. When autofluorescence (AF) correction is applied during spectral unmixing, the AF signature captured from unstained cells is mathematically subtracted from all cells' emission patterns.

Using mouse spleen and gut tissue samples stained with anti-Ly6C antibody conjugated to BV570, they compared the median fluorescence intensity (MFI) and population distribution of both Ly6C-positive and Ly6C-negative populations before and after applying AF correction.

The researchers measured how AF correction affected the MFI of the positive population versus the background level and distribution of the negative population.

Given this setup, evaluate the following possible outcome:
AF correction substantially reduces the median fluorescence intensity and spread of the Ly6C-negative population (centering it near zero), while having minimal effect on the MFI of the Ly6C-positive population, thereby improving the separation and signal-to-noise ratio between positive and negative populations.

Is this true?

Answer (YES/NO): YES